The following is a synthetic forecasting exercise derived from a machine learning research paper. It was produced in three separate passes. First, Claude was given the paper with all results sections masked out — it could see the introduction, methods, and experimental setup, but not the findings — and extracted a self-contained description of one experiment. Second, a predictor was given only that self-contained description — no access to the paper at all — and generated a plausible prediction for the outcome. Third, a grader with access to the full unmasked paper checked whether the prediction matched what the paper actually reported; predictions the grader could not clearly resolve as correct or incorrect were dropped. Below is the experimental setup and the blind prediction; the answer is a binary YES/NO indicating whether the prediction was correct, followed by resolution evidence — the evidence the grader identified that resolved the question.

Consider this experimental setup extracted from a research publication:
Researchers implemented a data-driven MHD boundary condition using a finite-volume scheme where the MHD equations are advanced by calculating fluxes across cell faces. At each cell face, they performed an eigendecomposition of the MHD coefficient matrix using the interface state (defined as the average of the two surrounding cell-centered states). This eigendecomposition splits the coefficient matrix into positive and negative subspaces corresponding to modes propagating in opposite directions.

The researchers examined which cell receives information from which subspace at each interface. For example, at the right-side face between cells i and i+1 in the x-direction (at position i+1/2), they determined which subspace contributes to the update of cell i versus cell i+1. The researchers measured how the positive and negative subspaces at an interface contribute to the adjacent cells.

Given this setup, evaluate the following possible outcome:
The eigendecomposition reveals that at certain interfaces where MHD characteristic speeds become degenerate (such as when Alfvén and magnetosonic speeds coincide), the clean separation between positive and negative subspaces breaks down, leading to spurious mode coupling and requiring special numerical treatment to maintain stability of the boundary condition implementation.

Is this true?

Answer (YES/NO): NO